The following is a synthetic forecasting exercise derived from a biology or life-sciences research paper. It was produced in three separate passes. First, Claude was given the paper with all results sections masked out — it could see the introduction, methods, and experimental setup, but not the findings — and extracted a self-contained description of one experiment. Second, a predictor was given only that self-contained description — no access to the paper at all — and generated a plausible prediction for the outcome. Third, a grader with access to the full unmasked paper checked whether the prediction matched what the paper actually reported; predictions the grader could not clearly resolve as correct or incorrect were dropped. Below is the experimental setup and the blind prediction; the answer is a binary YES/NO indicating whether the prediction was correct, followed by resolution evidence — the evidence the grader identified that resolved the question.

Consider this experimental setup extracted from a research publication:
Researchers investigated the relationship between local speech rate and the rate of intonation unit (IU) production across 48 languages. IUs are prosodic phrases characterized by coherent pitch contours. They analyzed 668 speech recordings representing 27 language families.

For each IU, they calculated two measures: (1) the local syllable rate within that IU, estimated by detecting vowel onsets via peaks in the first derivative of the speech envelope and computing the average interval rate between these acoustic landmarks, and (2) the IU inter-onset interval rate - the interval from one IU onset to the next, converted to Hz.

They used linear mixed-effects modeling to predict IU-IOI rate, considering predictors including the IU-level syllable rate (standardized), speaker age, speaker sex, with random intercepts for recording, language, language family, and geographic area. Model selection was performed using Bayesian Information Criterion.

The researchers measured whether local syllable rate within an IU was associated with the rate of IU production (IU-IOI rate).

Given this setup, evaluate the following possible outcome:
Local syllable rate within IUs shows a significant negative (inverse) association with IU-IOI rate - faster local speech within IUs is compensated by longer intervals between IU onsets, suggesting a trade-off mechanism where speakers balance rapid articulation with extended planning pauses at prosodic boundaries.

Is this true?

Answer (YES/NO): NO